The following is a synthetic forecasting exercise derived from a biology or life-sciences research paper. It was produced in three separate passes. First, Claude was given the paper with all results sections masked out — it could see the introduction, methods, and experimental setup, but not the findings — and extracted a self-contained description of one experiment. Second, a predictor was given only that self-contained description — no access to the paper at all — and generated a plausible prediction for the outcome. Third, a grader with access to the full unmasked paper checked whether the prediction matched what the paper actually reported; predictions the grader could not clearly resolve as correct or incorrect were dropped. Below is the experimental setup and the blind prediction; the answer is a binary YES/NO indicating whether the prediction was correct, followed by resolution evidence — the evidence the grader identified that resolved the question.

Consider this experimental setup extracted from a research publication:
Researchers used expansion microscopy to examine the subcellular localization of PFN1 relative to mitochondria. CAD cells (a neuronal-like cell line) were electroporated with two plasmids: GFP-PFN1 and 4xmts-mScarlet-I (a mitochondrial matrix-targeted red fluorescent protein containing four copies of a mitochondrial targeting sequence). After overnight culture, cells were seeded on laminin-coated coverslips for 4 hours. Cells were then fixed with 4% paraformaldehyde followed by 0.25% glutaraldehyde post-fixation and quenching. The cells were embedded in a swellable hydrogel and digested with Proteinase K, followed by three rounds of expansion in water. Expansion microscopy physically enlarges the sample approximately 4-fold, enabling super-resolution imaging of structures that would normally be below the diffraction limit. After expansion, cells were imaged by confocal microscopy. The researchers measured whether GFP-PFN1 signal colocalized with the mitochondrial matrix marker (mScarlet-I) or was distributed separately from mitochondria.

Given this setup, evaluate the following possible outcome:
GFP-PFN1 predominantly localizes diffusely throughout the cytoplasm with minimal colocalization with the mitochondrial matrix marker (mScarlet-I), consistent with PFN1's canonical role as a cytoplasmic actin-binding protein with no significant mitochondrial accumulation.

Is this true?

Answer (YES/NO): NO